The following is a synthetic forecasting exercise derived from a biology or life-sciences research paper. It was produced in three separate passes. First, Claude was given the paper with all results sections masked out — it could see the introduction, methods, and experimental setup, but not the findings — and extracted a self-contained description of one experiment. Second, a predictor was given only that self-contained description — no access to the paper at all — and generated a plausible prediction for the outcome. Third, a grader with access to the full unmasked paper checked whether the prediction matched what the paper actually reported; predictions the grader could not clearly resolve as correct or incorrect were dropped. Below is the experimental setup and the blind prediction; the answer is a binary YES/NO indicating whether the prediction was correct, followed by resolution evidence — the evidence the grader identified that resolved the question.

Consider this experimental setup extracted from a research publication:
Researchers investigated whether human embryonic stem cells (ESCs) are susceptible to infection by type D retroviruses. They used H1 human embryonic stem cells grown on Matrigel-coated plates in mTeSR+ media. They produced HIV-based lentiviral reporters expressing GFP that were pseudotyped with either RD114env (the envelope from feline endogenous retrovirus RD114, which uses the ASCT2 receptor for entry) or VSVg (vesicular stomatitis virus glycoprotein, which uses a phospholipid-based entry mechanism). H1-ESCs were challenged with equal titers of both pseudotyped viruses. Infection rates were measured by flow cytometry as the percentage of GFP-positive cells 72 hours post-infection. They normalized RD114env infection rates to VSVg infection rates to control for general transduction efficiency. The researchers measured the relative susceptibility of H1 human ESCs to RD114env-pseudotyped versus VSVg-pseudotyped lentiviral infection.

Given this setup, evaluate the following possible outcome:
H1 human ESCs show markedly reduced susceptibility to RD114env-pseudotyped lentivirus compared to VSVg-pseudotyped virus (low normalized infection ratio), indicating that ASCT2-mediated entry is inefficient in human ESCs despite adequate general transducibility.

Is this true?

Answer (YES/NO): YES